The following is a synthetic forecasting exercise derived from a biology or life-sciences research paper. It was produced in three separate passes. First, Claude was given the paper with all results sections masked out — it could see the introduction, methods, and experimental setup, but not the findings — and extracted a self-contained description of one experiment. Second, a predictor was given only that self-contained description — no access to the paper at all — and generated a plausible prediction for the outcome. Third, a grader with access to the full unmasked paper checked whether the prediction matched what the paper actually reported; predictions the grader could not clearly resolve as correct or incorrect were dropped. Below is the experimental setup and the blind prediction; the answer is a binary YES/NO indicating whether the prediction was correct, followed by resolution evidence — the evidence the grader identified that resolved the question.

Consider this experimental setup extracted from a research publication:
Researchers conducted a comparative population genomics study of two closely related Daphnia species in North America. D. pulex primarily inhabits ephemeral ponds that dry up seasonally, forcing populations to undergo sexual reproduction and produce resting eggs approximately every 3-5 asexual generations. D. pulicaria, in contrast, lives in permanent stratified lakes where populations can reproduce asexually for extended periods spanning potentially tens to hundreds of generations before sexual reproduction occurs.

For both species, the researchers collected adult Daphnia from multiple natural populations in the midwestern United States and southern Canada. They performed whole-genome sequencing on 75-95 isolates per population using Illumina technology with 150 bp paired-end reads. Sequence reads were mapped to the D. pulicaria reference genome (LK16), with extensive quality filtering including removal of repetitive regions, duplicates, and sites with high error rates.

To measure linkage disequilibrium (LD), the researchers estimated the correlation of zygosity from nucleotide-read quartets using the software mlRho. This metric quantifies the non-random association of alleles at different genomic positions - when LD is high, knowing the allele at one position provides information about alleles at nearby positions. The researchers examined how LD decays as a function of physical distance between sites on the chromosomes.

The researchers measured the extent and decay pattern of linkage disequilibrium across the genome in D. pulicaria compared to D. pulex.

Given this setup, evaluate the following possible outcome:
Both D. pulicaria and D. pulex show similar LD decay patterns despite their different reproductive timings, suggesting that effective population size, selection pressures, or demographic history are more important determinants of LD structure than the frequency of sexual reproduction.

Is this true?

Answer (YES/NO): NO